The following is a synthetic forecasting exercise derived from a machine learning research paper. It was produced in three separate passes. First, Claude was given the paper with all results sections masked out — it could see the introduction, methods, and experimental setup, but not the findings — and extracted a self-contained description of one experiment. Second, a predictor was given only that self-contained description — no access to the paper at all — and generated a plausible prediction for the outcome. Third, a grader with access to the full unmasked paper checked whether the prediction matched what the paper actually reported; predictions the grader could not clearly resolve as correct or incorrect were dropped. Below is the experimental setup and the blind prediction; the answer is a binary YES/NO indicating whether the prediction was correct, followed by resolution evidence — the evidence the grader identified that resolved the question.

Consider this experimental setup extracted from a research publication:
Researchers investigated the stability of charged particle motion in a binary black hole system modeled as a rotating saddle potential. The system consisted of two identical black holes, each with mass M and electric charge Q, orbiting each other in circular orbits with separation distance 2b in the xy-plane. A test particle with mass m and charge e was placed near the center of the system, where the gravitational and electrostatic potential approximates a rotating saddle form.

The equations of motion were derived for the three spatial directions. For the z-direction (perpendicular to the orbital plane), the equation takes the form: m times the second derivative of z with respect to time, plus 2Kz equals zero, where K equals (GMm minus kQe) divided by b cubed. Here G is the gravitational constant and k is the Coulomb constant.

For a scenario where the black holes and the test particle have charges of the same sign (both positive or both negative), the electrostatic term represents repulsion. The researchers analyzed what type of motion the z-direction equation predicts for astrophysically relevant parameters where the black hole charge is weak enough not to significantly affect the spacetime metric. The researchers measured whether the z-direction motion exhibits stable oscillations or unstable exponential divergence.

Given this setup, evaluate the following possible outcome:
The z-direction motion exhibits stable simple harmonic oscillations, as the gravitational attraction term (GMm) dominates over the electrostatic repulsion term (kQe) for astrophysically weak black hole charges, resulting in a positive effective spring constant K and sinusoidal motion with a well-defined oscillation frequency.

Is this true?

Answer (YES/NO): YES